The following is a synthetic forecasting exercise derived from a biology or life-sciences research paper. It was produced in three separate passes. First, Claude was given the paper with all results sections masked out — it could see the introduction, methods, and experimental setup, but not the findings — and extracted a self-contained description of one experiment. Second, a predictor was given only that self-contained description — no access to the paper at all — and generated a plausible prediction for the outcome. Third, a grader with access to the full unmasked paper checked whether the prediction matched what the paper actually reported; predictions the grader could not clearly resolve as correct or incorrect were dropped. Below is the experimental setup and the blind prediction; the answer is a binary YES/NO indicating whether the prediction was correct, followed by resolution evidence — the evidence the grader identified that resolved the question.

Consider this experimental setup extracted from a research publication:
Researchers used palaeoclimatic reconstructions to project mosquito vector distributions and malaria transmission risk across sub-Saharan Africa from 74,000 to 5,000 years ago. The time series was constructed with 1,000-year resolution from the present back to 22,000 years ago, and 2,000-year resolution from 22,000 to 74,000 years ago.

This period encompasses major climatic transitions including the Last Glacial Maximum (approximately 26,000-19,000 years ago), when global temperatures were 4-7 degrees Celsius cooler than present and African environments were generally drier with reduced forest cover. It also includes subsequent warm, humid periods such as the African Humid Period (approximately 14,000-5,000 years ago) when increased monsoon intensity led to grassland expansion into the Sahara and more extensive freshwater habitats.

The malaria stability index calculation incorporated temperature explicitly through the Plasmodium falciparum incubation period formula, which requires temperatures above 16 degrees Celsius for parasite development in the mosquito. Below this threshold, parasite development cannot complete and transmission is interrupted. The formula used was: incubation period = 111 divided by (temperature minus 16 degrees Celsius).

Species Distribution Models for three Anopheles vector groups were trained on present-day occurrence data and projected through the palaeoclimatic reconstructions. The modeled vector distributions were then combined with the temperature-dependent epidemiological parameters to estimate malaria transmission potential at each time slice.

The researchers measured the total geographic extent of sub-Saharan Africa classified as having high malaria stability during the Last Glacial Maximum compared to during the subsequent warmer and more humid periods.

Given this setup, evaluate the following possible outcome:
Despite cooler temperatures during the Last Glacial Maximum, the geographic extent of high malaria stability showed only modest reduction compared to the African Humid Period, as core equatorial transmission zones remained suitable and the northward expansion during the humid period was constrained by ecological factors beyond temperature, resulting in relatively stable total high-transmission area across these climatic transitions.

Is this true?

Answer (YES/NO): NO